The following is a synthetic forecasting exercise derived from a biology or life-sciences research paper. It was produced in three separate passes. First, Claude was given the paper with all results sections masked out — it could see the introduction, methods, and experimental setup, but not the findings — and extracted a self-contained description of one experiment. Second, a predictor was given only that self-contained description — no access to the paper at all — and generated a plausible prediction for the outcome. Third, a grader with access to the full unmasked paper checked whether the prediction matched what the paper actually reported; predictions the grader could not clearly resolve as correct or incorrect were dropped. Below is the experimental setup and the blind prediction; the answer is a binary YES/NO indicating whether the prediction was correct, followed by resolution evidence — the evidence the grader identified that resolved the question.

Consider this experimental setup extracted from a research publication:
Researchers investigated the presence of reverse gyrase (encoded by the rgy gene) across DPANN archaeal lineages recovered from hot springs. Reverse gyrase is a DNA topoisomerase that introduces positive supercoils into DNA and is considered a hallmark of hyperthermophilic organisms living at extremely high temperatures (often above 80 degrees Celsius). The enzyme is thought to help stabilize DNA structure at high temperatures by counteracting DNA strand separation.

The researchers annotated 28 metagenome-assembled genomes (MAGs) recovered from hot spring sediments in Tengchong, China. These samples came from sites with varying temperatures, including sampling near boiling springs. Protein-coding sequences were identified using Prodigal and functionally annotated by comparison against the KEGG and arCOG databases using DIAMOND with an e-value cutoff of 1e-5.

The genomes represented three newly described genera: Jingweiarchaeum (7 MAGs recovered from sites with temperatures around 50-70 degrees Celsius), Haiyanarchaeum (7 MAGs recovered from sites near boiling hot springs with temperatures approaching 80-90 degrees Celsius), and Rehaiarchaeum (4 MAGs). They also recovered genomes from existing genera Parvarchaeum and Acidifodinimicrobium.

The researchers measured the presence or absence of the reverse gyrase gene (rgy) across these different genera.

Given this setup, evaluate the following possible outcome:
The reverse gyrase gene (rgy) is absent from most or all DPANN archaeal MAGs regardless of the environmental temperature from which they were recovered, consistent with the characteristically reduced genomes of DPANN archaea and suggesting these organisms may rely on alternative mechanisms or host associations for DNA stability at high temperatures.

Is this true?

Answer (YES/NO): NO